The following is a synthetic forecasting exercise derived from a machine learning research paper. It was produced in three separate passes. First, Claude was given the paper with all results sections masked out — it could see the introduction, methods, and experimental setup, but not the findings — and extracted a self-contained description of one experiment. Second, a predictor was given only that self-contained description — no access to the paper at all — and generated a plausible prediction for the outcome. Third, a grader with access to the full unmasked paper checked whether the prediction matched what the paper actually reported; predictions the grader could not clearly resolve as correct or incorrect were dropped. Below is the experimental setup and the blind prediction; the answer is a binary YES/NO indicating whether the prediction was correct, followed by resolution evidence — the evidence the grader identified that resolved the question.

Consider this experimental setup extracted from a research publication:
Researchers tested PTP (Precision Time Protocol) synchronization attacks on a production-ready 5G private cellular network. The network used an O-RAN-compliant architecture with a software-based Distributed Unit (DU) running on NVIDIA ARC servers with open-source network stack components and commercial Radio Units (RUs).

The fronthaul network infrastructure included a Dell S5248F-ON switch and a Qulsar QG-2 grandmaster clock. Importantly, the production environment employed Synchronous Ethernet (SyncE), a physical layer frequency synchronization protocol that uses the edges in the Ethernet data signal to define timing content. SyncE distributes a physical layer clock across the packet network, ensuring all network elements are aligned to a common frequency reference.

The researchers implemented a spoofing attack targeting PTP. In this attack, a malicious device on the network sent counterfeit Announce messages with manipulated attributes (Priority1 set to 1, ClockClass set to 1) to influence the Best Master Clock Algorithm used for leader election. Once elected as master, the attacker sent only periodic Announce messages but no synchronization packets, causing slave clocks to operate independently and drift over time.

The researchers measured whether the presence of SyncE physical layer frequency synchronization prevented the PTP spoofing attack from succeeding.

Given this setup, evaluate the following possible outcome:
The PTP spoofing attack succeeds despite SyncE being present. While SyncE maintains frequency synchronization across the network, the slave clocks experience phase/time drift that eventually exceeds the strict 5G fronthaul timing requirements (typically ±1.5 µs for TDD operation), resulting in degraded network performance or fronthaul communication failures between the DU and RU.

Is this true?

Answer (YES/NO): YES